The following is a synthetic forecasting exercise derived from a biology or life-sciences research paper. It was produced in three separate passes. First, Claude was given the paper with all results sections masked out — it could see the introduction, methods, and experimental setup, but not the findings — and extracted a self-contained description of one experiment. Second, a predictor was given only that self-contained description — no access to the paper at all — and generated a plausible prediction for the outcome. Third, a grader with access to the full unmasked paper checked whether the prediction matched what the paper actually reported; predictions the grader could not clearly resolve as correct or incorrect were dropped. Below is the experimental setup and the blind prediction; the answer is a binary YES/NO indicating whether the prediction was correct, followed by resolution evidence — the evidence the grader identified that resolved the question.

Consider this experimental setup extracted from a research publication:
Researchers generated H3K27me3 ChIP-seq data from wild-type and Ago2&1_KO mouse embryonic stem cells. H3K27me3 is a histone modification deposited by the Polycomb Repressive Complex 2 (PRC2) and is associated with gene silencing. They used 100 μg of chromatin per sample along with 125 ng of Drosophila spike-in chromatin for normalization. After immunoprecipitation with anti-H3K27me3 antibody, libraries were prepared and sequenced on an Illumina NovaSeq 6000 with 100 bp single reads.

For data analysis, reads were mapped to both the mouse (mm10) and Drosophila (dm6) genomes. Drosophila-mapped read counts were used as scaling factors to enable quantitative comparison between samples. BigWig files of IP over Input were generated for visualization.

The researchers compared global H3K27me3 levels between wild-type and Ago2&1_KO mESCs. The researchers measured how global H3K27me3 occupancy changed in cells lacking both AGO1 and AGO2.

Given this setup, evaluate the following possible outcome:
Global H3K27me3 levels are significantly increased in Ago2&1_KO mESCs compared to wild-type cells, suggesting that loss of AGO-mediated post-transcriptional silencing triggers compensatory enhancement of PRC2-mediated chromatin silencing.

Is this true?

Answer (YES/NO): NO